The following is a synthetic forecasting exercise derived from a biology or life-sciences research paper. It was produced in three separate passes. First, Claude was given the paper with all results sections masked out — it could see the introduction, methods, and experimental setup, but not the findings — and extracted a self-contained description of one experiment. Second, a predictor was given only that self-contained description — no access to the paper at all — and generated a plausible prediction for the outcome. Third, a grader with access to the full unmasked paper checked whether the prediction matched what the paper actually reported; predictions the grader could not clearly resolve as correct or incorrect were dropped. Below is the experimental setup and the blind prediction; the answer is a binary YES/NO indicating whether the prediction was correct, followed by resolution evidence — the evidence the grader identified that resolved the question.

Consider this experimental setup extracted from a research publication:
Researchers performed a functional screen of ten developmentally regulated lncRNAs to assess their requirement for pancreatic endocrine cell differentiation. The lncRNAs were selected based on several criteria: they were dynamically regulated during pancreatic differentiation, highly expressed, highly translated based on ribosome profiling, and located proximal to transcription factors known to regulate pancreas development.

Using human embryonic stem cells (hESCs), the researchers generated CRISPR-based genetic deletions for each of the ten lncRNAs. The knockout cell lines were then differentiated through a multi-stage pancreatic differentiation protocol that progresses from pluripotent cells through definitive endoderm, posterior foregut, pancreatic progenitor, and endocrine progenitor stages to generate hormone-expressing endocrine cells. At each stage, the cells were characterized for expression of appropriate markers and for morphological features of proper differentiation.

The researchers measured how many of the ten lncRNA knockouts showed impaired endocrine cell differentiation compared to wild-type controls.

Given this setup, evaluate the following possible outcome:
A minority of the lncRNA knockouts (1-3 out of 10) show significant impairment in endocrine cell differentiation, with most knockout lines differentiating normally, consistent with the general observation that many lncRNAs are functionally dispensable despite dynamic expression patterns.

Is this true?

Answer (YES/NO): YES